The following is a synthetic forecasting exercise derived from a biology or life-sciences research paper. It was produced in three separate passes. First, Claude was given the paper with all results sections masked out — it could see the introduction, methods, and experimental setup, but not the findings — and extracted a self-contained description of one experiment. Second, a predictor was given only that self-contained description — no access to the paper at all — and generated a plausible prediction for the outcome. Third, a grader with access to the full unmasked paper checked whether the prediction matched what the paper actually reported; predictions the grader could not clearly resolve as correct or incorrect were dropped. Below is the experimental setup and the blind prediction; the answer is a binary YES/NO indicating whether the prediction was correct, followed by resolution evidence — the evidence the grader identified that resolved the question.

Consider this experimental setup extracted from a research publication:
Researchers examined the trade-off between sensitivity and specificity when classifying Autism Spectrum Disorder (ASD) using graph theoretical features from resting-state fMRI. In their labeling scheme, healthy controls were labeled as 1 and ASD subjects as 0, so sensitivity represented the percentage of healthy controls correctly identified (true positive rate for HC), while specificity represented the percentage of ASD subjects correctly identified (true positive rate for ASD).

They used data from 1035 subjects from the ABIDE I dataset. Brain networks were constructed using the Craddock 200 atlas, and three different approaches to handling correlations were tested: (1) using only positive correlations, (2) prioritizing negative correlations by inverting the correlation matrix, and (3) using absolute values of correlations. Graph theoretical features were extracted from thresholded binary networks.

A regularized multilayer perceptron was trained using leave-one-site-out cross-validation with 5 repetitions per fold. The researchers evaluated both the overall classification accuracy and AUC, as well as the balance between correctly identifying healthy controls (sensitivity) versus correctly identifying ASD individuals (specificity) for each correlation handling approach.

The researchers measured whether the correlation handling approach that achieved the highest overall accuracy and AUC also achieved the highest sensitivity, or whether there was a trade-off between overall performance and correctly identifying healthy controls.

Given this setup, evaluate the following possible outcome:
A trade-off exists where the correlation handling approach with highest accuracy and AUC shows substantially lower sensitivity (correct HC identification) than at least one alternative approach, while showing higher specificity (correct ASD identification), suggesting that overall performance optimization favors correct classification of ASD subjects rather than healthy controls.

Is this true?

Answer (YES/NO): NO